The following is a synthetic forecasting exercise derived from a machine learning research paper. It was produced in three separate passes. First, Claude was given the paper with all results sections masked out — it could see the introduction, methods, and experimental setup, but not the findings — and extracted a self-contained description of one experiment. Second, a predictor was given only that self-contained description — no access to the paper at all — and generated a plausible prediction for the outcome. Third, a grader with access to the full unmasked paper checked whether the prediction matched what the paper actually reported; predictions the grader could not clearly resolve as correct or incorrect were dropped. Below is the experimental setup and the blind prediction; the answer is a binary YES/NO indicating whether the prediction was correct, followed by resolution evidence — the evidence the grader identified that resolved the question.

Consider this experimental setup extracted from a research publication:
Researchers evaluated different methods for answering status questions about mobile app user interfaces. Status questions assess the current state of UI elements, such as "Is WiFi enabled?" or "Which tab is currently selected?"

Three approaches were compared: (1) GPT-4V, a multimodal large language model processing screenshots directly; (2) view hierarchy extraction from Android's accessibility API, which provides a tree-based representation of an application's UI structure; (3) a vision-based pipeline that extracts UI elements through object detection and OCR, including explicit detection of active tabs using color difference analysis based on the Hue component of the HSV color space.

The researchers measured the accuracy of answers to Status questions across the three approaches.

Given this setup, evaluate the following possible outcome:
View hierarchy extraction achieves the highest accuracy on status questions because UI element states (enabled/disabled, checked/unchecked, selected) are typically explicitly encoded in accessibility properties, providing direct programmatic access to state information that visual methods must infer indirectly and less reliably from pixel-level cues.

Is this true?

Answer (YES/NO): NO